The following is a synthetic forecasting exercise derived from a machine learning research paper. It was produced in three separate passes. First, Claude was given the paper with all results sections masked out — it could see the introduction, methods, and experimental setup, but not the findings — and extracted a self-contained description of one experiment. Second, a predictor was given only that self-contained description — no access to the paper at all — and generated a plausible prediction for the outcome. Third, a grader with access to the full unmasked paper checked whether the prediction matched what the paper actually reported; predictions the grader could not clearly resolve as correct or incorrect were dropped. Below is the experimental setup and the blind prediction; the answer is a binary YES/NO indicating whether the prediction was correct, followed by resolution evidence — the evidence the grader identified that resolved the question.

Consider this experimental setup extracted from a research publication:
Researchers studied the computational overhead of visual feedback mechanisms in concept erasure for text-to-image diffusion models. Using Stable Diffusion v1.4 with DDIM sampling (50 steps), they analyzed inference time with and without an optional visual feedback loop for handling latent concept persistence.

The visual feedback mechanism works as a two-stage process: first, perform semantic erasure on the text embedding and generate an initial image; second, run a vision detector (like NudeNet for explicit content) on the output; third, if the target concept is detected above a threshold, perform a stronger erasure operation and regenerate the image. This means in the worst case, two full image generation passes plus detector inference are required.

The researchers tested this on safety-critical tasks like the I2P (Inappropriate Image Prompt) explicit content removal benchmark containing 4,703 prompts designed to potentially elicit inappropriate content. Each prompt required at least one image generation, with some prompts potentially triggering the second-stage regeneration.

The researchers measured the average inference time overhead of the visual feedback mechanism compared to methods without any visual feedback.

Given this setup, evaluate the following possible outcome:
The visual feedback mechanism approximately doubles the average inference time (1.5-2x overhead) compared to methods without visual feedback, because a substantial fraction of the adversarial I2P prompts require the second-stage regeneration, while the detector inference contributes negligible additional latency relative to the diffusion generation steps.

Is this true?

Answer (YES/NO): NO